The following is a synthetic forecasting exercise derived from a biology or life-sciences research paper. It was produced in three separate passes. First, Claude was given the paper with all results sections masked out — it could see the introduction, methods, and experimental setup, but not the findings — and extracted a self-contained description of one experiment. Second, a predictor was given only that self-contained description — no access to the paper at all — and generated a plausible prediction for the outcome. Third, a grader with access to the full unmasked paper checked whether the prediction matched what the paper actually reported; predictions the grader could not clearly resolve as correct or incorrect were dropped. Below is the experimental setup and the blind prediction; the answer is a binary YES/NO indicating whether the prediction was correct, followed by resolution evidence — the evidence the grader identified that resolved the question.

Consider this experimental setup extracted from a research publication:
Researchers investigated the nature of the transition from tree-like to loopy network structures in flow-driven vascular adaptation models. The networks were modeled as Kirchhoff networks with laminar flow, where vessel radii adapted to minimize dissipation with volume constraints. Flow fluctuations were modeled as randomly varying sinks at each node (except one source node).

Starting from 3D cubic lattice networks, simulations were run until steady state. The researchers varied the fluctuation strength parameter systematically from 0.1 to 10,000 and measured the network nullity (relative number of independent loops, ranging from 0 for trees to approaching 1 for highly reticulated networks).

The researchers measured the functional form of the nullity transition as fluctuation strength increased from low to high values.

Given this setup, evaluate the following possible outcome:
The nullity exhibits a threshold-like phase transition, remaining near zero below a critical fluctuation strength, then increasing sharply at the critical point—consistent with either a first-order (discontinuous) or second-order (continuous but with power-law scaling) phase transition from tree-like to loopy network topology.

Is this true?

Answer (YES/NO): NO